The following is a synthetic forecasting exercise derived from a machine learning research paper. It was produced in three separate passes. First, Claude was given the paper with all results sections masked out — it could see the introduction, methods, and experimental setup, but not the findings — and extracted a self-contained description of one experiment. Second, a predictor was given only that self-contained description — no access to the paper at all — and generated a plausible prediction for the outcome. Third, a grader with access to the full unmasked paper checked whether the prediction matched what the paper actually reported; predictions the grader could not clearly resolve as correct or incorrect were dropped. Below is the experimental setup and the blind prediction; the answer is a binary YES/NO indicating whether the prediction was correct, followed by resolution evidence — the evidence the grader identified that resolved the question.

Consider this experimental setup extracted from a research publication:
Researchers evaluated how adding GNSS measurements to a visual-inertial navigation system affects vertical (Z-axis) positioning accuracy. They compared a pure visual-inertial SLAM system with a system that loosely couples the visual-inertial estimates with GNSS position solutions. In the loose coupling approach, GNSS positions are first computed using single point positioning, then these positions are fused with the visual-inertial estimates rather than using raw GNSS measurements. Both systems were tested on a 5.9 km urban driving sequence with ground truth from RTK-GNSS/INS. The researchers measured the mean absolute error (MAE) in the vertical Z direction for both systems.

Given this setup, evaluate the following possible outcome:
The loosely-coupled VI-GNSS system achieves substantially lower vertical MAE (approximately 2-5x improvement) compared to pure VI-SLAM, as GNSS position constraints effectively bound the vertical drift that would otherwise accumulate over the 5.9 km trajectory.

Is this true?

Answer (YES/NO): NO